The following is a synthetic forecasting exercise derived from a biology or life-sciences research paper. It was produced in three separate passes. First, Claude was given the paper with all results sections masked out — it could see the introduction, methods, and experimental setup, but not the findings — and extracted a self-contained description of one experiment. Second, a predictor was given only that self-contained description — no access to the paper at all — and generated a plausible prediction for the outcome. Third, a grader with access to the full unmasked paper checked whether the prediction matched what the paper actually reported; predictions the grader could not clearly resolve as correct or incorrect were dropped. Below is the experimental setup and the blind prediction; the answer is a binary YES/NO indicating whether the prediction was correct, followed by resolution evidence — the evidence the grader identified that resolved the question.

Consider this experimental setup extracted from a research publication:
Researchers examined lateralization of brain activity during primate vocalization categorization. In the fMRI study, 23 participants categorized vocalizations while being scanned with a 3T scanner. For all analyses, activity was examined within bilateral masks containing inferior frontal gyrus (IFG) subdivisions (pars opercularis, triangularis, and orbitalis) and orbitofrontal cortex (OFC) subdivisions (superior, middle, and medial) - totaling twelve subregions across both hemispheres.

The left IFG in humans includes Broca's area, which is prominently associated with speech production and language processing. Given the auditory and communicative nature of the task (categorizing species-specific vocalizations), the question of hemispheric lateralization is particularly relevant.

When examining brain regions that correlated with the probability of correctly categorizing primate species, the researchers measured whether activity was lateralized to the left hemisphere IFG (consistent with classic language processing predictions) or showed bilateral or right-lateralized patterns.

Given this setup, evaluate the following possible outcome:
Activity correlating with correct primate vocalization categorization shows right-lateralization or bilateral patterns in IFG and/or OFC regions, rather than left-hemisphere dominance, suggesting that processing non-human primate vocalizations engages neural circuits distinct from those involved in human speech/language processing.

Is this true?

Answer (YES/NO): YES